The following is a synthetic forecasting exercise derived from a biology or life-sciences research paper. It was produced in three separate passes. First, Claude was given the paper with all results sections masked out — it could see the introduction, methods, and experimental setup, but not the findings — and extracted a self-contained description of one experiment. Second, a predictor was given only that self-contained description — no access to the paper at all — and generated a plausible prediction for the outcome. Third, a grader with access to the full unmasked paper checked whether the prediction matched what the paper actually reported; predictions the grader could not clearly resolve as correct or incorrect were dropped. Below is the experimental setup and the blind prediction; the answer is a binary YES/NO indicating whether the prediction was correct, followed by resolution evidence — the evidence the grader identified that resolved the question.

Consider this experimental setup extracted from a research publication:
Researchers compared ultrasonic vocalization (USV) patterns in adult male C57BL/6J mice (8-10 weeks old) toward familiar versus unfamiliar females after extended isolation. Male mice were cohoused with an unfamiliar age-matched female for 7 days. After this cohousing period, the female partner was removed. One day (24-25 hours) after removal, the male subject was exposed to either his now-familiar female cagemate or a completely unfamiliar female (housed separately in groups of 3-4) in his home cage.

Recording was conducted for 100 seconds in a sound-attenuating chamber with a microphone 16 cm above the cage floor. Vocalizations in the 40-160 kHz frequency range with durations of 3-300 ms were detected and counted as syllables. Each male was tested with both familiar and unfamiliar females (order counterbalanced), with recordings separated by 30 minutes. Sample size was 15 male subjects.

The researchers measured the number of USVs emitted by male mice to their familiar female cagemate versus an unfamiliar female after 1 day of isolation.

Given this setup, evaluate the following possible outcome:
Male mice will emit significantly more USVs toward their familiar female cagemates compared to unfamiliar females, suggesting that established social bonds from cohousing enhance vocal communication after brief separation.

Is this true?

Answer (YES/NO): YES